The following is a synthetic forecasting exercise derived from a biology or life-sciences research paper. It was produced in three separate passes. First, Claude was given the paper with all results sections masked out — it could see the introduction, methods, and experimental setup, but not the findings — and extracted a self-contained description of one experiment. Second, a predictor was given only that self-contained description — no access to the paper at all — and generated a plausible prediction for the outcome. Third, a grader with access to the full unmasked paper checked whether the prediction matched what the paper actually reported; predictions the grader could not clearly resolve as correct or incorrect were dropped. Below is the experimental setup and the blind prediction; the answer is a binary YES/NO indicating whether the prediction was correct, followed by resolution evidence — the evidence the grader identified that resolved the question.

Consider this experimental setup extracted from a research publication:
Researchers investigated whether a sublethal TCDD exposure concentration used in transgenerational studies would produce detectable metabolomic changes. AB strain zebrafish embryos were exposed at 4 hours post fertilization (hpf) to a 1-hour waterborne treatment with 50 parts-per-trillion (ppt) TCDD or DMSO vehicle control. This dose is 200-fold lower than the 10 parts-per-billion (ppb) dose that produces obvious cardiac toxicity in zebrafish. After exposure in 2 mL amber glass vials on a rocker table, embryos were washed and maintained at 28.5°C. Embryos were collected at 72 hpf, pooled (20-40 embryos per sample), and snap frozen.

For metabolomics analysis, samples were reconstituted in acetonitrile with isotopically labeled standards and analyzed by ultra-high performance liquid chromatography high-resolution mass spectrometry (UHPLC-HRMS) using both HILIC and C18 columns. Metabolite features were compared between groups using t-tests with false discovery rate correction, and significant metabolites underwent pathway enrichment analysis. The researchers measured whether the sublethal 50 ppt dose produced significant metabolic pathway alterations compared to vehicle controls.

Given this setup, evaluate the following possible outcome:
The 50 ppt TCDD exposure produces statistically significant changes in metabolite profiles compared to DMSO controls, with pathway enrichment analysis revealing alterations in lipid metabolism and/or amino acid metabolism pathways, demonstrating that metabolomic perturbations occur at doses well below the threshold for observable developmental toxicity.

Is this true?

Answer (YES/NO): NO